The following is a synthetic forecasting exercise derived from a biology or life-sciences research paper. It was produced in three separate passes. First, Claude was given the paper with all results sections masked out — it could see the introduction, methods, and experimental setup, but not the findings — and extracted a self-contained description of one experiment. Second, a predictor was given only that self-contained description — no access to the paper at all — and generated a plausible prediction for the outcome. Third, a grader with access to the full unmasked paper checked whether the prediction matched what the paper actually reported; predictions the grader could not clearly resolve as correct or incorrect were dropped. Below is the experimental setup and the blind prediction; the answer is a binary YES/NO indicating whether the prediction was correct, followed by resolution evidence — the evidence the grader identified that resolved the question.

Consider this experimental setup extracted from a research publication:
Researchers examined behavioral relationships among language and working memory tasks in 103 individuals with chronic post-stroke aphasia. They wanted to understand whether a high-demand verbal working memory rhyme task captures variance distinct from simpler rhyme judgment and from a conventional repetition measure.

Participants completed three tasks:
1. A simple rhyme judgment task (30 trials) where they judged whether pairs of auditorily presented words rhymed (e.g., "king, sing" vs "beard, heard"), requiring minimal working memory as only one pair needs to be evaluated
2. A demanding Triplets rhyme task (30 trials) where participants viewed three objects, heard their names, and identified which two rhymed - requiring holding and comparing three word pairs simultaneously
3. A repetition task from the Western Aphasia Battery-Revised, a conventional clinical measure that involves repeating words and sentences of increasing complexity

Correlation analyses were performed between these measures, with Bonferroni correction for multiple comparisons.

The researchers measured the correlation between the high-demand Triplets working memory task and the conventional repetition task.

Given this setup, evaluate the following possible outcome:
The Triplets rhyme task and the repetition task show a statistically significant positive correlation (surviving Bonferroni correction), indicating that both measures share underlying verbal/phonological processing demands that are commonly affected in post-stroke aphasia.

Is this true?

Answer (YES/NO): YES